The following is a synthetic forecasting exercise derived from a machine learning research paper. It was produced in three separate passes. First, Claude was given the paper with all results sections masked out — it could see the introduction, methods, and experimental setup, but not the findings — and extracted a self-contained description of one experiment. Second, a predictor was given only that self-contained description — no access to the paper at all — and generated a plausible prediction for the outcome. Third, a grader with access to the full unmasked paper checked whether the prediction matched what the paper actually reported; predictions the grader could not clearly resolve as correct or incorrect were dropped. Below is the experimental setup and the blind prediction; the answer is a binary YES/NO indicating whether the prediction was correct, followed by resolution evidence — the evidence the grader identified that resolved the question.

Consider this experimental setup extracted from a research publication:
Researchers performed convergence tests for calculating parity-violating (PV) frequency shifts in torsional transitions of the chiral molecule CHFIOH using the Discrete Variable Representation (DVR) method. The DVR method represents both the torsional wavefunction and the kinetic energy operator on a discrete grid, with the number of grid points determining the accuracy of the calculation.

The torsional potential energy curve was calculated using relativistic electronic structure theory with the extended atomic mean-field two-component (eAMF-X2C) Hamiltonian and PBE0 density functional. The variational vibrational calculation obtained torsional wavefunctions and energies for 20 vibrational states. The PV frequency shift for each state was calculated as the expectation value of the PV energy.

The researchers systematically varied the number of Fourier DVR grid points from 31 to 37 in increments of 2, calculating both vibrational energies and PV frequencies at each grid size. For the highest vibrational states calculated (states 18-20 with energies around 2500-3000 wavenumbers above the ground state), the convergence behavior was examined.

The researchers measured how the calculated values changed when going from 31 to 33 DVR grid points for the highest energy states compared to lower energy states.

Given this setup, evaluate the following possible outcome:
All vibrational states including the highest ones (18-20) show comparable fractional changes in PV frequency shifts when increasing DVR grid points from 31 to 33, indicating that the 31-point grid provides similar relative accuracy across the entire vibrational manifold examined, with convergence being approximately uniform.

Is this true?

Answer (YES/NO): NO